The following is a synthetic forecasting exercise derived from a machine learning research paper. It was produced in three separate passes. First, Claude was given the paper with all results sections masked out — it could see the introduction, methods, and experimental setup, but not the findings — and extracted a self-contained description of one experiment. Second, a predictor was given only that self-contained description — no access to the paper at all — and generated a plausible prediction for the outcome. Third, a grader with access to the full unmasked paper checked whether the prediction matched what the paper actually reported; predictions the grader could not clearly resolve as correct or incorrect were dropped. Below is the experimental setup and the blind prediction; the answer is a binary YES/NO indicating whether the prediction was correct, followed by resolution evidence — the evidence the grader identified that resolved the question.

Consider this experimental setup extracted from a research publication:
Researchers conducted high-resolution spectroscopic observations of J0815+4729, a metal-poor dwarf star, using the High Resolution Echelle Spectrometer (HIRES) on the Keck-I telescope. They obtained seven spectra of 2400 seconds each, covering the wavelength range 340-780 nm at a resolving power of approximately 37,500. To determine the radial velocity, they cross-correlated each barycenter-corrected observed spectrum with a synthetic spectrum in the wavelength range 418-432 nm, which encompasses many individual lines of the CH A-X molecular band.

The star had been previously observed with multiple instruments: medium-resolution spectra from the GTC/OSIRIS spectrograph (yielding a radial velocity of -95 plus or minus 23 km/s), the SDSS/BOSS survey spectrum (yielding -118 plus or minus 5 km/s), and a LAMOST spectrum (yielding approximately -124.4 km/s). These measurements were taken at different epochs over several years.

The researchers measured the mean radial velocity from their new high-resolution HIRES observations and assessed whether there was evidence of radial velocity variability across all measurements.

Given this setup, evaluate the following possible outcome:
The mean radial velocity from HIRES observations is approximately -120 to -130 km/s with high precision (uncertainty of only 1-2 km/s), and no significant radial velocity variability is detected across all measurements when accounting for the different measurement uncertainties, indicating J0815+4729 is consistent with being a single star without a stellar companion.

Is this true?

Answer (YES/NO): YES